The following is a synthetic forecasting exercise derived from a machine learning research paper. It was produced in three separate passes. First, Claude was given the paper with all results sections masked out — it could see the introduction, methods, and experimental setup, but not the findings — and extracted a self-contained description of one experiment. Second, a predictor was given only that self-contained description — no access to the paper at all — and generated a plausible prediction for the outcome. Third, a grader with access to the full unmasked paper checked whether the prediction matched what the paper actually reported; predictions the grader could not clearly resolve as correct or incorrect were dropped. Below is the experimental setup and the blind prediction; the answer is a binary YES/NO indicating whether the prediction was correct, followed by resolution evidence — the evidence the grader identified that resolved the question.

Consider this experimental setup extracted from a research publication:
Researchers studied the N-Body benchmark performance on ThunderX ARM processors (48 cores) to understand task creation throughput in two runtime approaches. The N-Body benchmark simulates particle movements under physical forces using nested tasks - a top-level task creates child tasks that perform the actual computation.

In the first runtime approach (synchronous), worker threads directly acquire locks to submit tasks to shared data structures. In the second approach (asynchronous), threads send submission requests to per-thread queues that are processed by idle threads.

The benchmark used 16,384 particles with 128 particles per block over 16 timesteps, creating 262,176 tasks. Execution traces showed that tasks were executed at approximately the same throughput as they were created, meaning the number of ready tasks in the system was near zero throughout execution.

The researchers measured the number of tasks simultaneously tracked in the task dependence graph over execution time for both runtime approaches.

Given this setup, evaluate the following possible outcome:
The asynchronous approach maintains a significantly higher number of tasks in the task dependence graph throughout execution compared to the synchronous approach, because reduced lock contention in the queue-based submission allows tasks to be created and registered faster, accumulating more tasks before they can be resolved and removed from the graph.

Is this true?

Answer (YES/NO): YES